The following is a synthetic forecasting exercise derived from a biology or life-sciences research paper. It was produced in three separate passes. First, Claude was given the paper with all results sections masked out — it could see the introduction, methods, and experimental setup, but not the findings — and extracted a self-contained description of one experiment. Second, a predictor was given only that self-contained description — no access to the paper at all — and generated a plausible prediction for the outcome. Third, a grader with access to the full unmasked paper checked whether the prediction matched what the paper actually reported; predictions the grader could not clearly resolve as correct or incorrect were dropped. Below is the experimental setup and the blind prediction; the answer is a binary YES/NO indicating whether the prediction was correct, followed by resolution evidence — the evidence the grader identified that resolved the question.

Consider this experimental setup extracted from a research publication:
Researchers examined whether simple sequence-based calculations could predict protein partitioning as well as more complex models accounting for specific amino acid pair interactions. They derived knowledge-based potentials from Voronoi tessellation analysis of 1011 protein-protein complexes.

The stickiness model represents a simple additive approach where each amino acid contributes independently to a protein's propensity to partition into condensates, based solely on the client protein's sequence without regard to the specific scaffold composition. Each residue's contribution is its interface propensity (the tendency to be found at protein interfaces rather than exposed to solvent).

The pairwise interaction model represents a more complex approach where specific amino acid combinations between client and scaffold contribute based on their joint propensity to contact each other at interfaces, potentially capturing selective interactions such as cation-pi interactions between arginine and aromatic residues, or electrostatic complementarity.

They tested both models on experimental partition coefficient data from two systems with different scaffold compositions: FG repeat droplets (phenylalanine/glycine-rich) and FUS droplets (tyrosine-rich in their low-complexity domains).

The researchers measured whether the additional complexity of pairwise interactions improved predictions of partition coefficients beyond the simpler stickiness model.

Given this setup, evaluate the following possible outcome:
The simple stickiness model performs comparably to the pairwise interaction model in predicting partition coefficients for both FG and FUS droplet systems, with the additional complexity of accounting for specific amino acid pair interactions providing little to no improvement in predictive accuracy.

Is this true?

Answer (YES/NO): NO